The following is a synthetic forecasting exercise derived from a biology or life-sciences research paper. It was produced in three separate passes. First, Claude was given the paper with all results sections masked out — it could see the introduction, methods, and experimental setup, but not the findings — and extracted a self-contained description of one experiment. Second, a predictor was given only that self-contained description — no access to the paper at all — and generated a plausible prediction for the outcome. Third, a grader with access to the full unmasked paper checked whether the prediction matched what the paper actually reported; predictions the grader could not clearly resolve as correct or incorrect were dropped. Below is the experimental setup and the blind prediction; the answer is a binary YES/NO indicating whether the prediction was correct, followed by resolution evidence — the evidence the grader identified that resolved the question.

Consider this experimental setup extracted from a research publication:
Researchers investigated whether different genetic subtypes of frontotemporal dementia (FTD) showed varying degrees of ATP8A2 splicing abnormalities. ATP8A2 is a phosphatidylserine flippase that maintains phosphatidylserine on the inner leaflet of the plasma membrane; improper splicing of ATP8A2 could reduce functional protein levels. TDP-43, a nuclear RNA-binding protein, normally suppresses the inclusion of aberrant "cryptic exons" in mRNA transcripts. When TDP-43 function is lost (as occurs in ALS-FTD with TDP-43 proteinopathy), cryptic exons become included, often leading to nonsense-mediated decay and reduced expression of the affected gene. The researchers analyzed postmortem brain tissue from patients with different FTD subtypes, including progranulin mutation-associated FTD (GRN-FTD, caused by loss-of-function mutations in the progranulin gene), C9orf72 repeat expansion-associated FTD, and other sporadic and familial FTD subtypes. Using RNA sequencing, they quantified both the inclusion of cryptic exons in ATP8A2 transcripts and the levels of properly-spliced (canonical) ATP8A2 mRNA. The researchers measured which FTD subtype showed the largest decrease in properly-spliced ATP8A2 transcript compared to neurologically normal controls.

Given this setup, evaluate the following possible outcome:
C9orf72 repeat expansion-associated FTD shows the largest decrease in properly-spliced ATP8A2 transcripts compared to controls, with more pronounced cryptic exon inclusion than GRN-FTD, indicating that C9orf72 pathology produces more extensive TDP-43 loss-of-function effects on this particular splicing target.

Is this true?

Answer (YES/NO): NO